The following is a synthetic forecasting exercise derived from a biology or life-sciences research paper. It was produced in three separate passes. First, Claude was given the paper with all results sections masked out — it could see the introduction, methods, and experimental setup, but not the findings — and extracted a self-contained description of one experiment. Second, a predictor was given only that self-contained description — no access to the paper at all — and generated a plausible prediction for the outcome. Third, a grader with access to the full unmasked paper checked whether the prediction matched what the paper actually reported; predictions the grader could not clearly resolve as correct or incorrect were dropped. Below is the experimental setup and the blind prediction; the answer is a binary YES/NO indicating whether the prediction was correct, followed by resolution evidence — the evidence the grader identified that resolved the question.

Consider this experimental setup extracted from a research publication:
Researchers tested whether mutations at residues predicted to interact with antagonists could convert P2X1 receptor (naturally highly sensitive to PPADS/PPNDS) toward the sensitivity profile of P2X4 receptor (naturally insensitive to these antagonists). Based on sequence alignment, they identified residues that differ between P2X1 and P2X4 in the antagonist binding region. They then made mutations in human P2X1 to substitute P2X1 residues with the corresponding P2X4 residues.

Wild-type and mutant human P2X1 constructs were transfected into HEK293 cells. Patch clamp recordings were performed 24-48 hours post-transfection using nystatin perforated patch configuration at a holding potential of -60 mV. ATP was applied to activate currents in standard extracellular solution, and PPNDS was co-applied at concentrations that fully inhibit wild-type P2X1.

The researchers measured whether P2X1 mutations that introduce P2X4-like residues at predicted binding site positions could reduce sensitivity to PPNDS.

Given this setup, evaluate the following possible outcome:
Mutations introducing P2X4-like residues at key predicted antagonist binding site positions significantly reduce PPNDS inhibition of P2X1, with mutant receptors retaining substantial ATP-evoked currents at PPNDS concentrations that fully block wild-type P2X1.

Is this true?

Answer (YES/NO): NO